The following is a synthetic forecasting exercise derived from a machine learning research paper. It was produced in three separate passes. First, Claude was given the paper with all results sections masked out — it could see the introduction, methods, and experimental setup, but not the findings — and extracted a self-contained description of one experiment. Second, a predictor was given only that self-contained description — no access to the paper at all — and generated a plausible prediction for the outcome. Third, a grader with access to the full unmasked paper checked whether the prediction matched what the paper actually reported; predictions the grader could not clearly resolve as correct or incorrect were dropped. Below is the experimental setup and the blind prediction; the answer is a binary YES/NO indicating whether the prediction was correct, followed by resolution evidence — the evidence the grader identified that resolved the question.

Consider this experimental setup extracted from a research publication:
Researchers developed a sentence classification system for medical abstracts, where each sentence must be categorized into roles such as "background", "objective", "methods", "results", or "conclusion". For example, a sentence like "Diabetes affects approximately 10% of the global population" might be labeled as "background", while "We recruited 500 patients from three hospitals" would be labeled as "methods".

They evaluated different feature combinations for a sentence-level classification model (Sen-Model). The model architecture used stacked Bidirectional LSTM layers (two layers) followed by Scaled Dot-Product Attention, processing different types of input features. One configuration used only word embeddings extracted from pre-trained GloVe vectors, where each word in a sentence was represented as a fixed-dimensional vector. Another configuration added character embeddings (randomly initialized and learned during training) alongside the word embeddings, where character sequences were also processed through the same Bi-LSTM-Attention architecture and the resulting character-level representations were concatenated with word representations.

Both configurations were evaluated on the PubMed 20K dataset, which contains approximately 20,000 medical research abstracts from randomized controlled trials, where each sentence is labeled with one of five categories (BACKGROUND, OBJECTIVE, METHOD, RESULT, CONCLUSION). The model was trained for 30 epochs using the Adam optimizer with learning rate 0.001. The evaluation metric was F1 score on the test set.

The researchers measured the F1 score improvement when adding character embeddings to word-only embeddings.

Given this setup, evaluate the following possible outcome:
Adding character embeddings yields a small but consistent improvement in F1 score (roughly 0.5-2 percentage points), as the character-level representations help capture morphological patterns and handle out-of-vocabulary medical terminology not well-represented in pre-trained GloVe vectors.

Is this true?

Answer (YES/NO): NO